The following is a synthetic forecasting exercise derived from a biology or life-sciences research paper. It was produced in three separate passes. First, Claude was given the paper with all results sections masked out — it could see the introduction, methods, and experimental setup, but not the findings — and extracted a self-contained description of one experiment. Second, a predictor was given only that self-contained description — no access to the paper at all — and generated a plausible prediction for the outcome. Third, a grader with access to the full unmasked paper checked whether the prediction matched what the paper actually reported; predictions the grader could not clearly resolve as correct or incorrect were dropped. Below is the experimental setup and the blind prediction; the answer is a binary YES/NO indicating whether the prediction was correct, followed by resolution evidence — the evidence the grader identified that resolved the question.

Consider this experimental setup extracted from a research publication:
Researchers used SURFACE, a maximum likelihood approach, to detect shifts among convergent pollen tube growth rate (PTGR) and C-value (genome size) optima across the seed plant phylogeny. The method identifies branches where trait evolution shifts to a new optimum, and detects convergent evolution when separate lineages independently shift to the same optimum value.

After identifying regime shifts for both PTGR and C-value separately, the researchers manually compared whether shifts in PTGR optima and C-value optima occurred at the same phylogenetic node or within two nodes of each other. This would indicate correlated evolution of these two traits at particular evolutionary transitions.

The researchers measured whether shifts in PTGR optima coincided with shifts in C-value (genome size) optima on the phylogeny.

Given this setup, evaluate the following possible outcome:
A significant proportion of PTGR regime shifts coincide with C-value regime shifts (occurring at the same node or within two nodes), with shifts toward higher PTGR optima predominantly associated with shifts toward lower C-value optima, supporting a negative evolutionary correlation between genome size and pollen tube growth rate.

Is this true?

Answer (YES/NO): NO